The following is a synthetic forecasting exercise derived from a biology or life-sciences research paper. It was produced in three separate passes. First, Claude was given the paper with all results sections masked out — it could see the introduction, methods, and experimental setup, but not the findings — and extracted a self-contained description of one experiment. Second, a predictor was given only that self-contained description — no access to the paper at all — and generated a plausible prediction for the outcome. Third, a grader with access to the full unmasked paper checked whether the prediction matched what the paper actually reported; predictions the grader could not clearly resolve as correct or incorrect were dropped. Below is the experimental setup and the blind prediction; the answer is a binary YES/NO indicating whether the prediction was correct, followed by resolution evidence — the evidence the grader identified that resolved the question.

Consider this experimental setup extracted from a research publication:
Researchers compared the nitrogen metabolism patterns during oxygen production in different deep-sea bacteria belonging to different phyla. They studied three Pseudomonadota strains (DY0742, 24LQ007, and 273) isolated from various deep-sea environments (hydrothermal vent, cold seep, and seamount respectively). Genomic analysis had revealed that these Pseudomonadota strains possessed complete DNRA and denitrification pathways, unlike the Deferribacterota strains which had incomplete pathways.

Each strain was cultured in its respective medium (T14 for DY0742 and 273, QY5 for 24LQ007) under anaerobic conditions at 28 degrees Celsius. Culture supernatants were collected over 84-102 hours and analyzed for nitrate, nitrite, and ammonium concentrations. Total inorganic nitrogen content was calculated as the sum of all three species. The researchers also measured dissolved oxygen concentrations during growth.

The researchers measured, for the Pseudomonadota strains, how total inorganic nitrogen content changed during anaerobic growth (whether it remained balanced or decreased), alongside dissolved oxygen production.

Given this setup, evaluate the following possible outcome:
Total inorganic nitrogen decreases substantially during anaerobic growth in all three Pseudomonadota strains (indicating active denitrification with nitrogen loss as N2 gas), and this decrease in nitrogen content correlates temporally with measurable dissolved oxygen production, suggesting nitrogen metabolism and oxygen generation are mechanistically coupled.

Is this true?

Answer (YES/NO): YES